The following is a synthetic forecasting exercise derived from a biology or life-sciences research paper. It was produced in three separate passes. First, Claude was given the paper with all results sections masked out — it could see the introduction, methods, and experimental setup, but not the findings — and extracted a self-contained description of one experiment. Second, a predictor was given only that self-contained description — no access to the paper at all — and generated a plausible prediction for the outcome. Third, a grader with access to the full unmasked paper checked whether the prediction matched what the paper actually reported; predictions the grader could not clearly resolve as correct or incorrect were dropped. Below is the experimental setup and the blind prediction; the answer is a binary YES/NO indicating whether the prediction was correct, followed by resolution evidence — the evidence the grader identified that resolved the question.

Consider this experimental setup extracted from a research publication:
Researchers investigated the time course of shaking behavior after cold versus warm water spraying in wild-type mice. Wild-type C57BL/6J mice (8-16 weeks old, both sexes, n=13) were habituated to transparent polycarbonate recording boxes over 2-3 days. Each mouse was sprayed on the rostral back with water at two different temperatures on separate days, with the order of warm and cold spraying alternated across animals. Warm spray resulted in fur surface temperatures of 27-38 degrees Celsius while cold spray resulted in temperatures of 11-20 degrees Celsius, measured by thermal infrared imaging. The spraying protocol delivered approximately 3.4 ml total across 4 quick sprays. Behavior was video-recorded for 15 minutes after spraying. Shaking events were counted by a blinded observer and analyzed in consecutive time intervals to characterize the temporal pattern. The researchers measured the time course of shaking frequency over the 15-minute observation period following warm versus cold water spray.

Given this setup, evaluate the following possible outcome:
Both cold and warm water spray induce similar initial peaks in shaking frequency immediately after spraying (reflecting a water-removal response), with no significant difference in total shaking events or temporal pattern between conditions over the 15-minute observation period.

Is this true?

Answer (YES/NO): NO